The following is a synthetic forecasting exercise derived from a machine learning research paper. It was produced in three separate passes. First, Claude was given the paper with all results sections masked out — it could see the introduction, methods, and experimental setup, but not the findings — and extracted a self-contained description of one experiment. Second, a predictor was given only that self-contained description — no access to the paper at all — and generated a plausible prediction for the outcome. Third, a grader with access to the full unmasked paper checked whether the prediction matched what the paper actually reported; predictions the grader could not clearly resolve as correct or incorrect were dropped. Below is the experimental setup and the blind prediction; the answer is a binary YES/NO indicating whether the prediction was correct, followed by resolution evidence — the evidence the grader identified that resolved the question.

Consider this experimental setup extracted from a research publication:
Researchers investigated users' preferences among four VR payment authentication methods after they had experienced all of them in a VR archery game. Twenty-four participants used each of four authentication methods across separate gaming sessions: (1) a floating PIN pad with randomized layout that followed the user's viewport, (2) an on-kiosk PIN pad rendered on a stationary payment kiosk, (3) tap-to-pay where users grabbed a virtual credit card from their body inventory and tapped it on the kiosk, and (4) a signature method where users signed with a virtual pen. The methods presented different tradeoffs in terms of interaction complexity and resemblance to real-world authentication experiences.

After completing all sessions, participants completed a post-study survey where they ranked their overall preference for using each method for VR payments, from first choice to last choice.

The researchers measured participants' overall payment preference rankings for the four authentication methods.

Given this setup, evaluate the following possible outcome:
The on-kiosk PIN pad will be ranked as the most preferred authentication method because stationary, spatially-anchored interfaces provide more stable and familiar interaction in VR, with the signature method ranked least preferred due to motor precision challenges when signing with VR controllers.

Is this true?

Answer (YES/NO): NO